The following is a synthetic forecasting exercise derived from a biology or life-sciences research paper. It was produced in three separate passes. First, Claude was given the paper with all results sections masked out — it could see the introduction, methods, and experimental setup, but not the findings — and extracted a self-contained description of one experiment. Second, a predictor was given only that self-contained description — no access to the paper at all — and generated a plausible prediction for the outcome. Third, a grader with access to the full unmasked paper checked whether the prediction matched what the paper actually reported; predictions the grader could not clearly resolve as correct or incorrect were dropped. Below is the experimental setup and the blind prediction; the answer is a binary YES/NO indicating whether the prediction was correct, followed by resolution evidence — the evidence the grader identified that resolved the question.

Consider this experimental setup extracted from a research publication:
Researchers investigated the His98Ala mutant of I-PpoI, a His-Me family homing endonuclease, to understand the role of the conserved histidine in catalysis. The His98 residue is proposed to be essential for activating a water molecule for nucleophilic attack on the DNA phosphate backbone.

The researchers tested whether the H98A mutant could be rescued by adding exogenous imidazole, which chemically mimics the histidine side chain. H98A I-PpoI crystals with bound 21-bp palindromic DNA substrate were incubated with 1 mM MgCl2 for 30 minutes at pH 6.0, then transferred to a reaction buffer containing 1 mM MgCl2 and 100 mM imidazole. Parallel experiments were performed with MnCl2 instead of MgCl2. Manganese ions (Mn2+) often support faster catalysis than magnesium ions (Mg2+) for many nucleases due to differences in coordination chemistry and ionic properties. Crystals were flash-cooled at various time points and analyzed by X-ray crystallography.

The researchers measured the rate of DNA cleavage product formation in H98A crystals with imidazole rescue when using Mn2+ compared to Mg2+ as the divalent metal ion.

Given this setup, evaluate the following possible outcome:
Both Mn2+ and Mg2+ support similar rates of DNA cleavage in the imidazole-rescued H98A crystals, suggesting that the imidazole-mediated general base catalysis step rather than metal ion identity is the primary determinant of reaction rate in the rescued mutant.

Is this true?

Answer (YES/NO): NO